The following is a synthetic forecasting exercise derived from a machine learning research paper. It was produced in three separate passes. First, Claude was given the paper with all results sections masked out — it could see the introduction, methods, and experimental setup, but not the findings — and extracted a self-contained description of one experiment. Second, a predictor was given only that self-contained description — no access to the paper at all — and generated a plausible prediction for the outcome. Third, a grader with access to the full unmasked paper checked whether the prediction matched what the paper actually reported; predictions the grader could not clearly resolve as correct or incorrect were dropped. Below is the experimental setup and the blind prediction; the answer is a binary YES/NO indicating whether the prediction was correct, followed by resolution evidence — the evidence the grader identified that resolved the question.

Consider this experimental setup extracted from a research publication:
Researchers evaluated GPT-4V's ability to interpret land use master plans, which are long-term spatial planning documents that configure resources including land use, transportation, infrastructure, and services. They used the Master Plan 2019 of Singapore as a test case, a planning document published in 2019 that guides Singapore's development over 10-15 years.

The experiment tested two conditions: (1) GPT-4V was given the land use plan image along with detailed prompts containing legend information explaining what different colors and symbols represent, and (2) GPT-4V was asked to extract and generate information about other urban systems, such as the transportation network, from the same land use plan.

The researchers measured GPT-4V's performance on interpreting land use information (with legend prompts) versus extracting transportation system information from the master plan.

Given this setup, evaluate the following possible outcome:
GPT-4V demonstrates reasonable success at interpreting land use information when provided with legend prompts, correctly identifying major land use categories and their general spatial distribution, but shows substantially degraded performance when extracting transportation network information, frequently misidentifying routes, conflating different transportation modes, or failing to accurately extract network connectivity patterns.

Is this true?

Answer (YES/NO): NO